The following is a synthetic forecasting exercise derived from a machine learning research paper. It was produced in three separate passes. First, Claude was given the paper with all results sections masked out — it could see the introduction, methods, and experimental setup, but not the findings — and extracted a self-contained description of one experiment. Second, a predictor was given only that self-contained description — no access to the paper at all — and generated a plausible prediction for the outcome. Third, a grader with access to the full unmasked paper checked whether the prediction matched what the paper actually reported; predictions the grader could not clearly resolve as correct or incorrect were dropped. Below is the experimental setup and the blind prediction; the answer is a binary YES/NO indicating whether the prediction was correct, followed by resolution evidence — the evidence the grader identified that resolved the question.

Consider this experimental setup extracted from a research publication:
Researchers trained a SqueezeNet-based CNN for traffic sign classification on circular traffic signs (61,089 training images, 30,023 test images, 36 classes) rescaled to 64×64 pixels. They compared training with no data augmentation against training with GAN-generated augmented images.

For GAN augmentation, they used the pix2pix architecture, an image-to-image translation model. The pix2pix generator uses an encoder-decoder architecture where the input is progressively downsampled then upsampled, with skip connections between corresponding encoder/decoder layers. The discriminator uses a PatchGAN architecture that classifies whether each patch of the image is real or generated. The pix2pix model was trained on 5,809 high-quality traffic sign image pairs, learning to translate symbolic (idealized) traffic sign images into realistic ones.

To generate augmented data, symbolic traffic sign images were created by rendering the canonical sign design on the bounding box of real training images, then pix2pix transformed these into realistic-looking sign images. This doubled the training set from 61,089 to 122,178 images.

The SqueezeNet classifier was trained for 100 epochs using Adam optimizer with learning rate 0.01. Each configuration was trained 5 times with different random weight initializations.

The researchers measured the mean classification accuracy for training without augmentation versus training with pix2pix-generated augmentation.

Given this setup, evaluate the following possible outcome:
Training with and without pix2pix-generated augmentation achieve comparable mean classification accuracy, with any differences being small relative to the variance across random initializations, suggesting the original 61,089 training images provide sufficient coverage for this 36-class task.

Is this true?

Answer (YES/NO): NO